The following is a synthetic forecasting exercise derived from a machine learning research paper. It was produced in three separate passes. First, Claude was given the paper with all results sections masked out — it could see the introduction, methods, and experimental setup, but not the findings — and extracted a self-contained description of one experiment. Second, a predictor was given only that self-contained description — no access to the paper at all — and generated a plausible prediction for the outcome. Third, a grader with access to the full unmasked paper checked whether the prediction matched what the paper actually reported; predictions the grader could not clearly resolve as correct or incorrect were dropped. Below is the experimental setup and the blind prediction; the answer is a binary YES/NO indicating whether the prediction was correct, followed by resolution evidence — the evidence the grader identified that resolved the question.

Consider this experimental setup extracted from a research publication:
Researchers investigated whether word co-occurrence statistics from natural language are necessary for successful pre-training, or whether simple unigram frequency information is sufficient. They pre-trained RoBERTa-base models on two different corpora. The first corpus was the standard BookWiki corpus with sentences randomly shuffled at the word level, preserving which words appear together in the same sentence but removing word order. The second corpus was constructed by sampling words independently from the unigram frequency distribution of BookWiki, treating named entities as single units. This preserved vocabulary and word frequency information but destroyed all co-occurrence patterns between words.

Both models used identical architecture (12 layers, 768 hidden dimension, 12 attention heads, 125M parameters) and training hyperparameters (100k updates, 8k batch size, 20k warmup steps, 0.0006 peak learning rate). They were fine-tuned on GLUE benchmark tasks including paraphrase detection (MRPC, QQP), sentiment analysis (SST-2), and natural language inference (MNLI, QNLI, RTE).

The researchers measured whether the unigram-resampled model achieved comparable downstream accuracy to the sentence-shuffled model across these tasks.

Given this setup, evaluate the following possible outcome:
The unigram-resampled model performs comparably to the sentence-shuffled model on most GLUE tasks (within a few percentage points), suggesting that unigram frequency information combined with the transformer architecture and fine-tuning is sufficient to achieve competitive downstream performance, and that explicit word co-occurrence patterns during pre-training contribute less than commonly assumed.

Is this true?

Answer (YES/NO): NO